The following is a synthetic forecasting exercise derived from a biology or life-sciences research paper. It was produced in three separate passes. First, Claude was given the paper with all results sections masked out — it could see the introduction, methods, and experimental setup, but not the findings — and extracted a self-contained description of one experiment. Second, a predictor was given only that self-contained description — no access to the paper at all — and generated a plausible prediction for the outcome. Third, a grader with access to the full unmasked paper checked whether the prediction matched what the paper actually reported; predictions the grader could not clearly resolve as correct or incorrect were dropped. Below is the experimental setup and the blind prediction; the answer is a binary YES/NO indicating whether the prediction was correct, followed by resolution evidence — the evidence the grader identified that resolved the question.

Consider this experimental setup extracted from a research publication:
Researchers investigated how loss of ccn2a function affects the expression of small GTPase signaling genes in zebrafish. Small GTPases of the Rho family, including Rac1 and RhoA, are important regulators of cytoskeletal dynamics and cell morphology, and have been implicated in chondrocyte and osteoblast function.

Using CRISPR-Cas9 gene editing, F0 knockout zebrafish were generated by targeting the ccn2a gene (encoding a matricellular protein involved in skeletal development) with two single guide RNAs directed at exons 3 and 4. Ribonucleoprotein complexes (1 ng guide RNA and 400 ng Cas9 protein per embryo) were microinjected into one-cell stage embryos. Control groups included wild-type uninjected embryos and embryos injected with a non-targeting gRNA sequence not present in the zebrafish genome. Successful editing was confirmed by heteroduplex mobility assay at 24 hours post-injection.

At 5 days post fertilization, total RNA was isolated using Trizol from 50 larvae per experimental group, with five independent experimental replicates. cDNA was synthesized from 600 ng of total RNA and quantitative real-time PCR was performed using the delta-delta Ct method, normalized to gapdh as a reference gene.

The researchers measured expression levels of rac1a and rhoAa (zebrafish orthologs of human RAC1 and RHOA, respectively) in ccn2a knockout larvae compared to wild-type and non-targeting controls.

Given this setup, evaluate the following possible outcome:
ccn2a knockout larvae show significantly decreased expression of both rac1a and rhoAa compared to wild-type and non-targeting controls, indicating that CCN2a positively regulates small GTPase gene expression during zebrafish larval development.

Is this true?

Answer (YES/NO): YES